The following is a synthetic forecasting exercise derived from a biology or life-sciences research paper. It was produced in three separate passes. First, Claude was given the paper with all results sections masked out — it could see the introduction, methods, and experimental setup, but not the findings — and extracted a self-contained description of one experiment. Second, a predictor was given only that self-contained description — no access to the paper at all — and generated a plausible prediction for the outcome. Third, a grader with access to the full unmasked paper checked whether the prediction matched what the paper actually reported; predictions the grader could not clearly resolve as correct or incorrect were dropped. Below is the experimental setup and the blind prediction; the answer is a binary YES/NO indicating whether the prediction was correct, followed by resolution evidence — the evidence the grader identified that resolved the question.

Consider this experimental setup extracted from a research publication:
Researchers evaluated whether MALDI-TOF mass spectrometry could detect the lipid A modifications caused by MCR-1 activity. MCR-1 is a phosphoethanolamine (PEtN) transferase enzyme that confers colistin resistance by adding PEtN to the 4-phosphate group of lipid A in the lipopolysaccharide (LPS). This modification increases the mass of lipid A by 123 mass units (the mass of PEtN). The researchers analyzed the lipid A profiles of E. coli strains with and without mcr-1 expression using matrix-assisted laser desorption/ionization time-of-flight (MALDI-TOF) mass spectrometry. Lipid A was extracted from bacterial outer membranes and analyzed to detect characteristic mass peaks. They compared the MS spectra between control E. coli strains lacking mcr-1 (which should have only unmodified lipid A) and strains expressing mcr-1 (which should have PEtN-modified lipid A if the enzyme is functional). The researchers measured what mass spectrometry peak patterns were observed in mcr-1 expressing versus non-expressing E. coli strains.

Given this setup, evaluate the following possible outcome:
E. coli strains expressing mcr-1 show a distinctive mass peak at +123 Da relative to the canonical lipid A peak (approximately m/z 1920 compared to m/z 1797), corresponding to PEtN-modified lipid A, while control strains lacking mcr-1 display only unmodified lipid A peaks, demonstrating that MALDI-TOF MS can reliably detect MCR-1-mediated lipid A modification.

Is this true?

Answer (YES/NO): YES